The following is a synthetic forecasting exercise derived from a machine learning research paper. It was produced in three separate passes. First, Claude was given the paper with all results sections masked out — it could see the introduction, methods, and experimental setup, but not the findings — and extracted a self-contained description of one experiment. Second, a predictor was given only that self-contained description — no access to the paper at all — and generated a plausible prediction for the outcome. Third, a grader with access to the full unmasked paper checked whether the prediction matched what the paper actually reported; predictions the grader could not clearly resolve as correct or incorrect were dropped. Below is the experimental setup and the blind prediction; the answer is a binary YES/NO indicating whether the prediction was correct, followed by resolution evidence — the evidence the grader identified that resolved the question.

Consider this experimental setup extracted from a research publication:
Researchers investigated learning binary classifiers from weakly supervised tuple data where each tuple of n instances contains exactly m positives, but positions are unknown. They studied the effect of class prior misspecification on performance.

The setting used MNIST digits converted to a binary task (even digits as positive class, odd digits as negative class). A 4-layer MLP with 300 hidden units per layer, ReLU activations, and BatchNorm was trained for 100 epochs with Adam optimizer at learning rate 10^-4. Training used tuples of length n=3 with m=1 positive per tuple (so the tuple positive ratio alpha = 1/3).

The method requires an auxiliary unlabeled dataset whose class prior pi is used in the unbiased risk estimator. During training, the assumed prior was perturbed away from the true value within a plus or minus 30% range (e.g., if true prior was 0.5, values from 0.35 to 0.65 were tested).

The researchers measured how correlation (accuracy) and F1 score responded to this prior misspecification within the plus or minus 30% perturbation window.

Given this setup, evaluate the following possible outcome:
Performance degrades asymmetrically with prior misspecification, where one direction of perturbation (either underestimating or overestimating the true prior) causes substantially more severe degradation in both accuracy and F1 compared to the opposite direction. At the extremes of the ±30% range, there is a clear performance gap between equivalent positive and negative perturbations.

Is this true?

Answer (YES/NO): NO